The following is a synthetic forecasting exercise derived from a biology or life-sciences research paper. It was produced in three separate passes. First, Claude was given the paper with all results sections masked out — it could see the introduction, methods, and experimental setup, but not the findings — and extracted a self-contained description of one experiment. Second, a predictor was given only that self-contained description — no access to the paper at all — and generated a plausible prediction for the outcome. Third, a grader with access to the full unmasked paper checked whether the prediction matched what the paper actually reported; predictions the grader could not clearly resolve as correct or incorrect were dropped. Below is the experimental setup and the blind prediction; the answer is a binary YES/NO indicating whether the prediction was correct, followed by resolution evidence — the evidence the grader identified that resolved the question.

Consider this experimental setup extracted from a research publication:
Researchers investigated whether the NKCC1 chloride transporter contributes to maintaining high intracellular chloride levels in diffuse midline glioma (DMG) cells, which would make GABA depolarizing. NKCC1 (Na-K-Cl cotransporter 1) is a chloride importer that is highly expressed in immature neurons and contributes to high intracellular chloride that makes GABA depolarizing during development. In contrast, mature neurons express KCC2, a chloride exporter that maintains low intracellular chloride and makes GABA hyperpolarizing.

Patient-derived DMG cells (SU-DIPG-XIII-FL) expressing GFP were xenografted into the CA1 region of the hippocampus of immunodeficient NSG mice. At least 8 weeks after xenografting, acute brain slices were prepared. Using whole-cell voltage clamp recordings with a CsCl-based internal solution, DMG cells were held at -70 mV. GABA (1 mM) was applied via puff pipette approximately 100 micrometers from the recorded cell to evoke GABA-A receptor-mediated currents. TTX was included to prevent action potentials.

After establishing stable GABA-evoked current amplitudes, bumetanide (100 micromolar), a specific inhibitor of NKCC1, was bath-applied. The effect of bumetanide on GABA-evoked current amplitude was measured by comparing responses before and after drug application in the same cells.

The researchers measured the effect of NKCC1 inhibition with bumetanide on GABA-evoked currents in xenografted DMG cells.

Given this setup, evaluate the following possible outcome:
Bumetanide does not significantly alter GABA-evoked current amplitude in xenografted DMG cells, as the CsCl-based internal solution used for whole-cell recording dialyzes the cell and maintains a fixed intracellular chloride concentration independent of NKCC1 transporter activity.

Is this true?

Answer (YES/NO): NO